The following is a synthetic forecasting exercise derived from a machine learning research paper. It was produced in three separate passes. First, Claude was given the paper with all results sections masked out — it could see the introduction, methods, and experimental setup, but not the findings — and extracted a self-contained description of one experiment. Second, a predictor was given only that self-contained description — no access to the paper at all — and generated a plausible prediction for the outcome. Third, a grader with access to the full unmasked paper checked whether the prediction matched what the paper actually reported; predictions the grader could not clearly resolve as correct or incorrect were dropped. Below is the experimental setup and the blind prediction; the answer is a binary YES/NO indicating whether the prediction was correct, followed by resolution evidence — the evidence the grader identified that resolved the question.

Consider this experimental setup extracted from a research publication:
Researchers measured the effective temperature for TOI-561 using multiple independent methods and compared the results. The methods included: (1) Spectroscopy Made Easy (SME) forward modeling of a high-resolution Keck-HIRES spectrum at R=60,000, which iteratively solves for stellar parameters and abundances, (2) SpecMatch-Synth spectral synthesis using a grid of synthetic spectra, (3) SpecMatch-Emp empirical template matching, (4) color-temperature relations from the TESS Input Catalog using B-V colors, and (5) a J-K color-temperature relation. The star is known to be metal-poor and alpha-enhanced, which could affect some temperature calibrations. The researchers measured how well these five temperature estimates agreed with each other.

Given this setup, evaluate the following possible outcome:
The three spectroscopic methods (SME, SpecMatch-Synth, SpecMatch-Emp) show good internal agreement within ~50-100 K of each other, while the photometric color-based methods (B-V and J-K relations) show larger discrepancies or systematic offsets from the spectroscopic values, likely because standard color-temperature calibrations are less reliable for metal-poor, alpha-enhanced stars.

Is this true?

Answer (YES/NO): NO